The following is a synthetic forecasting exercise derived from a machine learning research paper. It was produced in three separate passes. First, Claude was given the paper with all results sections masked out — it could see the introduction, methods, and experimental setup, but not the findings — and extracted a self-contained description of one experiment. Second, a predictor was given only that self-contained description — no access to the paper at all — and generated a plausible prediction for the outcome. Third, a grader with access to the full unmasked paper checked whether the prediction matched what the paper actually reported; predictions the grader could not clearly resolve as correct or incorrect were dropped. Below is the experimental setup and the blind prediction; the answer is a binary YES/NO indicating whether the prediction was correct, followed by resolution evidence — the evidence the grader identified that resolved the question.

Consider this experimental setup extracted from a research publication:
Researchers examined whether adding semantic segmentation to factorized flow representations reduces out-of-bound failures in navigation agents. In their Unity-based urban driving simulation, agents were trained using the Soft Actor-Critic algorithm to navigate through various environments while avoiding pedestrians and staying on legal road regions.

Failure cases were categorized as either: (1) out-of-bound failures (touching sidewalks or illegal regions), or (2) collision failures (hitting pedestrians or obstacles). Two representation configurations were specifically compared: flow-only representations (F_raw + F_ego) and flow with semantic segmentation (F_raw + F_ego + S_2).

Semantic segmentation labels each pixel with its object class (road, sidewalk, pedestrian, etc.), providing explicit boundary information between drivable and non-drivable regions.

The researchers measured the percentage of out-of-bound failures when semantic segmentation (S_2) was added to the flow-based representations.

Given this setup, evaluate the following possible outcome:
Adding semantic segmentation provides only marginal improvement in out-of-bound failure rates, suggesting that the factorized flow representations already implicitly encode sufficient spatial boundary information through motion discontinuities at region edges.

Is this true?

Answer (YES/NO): NO